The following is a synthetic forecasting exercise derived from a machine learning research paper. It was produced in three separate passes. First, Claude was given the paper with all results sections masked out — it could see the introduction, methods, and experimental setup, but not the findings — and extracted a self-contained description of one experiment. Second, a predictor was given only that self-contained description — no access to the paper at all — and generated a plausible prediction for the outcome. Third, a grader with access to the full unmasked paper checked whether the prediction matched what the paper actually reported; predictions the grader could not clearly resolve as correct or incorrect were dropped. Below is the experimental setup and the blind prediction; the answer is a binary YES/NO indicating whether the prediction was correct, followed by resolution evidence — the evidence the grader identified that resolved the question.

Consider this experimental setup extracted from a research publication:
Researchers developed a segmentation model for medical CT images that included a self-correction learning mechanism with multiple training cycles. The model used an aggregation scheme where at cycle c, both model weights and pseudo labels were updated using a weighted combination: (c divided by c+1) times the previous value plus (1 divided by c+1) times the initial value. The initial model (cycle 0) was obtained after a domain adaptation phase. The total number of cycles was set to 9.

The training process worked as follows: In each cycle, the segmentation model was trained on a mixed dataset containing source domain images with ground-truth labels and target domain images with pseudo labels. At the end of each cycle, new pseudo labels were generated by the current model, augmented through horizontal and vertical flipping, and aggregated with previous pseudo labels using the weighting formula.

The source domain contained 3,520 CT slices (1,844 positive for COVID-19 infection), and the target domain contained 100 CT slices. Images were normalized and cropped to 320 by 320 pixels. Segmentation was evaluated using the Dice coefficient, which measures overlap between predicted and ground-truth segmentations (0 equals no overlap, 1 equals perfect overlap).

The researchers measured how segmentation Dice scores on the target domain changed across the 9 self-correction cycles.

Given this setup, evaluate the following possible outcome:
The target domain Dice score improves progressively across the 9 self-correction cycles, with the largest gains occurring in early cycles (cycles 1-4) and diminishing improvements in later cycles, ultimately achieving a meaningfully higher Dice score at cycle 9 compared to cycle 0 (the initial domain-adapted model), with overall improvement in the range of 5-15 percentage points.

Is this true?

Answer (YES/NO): NO